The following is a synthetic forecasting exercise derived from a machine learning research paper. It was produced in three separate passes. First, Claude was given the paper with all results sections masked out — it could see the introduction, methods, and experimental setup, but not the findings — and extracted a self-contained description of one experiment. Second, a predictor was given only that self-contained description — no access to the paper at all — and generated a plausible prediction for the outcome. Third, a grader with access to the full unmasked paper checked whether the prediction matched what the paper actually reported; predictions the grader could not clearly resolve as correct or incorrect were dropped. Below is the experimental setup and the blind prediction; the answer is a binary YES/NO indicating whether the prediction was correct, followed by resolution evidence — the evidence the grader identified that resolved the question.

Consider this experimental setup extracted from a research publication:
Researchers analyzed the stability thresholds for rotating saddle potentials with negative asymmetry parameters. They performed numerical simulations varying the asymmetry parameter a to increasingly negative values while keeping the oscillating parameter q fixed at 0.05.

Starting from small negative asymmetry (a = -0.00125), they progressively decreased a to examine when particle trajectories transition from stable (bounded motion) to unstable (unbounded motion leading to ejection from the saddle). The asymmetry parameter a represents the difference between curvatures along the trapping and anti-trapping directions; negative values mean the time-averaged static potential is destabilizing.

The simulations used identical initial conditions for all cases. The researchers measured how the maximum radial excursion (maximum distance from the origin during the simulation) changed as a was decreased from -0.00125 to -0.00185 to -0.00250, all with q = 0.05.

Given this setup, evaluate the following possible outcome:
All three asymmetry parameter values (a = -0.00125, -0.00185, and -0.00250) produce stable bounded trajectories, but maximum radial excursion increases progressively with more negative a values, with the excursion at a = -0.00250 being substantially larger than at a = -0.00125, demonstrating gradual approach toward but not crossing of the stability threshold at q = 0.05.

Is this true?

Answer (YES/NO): NO